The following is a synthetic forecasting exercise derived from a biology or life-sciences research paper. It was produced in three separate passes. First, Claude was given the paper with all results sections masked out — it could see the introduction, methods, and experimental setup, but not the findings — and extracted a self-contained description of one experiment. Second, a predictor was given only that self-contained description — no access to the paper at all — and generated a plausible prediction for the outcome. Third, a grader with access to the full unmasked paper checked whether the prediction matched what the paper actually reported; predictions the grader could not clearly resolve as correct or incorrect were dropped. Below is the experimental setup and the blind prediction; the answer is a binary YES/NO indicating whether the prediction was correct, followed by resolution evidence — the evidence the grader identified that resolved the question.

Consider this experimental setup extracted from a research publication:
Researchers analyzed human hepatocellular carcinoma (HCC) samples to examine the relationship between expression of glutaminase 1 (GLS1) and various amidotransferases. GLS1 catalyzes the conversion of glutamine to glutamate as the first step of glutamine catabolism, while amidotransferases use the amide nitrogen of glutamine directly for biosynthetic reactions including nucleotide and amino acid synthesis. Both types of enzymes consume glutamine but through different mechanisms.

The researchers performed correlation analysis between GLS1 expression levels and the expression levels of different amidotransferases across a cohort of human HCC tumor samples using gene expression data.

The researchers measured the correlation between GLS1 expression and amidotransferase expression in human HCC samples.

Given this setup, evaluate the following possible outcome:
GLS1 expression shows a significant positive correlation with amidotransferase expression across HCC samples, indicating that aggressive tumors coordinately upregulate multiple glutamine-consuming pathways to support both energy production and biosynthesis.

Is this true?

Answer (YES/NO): YES